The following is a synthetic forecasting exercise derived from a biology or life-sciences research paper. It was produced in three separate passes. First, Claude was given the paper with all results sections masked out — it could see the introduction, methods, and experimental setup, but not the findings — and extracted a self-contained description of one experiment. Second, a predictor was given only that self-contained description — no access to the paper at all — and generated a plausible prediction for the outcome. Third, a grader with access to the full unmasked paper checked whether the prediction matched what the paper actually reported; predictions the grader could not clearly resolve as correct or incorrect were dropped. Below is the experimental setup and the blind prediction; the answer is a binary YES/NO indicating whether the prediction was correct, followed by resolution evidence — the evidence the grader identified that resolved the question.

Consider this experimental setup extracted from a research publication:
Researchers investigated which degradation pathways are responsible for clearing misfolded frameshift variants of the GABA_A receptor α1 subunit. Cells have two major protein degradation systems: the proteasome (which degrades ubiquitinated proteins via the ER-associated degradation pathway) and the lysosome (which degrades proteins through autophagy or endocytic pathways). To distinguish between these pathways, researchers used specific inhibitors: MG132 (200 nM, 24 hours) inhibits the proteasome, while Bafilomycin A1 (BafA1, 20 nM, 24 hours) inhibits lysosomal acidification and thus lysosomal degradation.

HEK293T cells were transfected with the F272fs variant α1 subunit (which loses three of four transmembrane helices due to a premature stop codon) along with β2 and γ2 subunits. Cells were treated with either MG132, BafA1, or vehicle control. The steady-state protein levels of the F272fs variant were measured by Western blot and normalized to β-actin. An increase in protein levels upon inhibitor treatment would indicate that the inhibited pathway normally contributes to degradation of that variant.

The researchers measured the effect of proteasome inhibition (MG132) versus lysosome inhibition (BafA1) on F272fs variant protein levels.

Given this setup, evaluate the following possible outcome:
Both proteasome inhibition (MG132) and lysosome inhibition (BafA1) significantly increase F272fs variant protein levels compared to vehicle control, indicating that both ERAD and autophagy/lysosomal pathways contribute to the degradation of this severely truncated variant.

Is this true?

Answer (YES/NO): NO